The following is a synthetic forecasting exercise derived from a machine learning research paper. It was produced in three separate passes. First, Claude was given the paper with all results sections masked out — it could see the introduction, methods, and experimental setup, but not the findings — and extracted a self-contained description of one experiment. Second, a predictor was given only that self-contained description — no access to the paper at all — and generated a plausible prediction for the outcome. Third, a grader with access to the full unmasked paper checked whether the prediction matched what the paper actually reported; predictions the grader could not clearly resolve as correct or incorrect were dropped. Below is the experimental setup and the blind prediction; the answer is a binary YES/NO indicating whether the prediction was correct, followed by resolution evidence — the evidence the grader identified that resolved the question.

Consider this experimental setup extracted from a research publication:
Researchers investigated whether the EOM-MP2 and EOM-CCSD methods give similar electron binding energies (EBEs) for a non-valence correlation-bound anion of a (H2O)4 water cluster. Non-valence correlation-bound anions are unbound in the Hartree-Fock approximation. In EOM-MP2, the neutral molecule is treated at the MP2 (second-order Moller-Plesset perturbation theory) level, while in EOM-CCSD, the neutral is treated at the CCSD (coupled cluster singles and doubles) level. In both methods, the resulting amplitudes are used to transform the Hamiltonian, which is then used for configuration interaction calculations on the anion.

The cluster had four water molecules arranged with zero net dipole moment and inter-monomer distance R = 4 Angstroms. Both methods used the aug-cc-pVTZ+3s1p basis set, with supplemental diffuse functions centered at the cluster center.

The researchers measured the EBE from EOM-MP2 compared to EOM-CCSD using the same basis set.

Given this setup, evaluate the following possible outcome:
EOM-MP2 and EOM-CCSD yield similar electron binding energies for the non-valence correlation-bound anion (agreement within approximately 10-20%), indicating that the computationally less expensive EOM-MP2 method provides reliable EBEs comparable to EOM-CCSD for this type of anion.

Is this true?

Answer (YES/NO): YES